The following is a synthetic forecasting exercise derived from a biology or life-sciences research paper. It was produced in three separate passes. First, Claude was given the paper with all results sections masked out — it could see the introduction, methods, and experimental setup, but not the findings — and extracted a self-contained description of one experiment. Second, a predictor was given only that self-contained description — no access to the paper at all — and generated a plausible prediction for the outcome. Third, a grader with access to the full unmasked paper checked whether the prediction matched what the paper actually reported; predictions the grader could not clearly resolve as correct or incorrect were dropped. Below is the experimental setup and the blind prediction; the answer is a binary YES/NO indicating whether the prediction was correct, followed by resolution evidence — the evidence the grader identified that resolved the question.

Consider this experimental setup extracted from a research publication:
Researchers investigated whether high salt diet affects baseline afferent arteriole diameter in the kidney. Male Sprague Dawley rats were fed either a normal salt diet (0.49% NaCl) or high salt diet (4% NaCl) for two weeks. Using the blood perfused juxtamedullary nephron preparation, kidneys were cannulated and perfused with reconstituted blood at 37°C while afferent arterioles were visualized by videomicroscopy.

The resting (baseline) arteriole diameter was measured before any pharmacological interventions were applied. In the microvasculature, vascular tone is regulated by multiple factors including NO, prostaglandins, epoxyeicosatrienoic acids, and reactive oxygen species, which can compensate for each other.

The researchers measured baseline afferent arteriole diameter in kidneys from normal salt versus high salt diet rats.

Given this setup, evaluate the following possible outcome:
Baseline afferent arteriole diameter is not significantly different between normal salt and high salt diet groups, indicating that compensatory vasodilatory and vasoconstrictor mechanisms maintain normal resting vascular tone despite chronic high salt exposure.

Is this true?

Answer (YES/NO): YES